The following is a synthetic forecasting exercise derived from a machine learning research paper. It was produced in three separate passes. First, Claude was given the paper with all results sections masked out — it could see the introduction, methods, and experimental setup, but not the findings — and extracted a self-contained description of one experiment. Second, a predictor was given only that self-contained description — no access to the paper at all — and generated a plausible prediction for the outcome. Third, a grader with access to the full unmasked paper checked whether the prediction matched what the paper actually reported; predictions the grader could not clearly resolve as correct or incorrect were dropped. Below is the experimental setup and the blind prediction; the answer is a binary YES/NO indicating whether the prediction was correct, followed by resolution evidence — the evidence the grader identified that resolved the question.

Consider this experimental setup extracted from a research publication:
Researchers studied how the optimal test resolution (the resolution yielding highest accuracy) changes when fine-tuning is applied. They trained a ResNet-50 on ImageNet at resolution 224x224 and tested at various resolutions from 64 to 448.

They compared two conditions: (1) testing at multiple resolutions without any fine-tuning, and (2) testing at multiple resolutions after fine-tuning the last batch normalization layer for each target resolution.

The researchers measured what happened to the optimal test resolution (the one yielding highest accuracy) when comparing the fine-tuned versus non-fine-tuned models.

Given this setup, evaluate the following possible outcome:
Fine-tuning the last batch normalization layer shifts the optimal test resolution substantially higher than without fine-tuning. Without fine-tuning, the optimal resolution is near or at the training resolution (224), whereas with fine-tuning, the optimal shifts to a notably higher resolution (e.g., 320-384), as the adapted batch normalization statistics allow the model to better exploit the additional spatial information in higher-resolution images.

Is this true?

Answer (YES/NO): NO